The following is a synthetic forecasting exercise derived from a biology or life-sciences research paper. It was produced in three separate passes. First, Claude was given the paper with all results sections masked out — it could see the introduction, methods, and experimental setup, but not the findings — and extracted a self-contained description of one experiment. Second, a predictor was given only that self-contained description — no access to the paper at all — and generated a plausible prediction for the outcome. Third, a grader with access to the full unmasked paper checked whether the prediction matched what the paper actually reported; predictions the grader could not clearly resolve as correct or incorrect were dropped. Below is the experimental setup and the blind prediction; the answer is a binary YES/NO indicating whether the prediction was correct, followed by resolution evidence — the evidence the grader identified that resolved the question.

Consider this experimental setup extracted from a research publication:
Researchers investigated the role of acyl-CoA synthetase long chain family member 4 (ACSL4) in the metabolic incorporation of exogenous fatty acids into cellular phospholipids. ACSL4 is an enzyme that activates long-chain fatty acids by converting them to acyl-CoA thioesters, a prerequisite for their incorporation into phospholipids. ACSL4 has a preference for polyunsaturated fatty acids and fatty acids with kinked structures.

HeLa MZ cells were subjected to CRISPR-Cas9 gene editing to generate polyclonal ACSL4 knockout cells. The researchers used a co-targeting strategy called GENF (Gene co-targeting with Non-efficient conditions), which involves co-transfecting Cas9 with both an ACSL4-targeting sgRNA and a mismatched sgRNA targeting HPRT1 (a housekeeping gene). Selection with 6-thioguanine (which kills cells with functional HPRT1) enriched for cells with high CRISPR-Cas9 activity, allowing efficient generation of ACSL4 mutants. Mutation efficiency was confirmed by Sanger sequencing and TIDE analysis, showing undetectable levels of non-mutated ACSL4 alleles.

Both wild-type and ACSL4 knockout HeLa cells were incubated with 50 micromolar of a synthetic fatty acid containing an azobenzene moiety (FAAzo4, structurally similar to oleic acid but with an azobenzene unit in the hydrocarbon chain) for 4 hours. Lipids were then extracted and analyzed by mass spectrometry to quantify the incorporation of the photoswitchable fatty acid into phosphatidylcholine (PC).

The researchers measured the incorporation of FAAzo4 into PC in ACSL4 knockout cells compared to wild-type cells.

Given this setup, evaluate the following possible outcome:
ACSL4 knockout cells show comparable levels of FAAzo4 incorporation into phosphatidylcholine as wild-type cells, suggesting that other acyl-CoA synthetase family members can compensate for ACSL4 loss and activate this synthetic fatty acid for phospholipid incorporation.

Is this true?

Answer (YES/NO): NO